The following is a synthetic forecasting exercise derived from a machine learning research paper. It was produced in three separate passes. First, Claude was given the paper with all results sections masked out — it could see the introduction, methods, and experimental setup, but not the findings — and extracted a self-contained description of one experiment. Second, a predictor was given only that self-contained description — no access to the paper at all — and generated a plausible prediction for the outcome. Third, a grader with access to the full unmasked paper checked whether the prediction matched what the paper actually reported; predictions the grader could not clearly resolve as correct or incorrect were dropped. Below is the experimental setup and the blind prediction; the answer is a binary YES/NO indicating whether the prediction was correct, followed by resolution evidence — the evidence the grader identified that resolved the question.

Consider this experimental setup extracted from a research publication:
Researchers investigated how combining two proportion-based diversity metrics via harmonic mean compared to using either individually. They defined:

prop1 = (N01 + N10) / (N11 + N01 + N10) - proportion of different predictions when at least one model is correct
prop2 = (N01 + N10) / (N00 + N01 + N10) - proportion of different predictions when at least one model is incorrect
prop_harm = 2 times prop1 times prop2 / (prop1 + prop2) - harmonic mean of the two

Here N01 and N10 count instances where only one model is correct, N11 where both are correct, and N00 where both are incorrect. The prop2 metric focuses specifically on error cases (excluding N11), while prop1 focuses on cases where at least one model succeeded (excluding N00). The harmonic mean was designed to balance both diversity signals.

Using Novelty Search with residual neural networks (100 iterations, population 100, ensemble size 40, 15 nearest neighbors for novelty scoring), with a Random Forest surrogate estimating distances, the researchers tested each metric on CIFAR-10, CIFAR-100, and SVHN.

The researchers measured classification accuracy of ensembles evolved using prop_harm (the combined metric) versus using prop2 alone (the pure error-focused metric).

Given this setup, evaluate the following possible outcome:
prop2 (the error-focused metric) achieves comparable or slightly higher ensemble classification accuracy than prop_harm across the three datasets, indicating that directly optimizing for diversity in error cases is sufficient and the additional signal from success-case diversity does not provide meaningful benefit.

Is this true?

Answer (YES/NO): YES